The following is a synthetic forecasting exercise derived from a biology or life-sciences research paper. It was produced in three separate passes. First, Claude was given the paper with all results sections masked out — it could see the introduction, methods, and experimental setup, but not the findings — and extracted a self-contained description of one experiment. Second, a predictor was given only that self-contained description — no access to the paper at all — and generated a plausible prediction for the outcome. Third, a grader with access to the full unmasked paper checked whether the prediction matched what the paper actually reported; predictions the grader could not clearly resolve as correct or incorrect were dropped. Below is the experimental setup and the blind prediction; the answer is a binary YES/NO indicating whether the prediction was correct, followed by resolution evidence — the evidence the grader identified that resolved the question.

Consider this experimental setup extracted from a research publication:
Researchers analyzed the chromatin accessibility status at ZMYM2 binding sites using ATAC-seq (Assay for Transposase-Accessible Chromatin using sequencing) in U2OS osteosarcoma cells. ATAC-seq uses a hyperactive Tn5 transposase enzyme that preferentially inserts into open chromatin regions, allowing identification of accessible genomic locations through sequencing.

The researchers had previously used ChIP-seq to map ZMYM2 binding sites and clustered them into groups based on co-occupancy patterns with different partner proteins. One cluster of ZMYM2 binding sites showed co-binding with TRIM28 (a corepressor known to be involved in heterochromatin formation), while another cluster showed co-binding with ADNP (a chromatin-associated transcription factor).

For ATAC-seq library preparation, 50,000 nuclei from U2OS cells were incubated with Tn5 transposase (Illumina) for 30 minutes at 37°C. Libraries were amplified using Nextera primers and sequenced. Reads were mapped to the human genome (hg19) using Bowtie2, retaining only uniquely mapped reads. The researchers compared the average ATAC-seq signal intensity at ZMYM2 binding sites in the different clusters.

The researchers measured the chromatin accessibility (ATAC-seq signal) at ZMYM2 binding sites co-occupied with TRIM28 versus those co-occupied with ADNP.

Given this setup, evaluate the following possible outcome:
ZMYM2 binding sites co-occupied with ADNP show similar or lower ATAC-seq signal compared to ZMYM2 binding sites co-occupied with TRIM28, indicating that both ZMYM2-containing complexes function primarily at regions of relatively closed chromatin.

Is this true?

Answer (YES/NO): NO